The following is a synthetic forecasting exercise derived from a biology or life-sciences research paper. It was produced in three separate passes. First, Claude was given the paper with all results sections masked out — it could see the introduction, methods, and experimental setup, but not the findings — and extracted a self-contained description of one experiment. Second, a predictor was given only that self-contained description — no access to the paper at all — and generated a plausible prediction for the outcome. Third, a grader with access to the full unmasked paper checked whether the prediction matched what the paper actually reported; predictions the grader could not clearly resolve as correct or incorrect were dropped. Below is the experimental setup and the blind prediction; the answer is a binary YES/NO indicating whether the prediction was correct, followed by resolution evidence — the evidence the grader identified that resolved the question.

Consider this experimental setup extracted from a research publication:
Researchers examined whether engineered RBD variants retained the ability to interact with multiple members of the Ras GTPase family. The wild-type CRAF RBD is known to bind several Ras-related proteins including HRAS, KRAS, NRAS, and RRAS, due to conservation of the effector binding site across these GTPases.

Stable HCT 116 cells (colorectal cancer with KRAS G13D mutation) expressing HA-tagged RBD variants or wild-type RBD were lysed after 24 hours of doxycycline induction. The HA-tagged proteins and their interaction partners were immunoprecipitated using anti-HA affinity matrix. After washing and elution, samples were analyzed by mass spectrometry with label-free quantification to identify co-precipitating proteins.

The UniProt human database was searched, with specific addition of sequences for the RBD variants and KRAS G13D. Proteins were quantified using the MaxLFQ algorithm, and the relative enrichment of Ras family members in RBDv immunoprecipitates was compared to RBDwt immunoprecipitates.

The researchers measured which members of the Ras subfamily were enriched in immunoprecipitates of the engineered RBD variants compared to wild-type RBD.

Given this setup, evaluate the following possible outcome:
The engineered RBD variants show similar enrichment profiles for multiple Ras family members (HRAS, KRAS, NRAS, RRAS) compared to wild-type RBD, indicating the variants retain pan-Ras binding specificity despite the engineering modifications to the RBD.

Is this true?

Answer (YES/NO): NO